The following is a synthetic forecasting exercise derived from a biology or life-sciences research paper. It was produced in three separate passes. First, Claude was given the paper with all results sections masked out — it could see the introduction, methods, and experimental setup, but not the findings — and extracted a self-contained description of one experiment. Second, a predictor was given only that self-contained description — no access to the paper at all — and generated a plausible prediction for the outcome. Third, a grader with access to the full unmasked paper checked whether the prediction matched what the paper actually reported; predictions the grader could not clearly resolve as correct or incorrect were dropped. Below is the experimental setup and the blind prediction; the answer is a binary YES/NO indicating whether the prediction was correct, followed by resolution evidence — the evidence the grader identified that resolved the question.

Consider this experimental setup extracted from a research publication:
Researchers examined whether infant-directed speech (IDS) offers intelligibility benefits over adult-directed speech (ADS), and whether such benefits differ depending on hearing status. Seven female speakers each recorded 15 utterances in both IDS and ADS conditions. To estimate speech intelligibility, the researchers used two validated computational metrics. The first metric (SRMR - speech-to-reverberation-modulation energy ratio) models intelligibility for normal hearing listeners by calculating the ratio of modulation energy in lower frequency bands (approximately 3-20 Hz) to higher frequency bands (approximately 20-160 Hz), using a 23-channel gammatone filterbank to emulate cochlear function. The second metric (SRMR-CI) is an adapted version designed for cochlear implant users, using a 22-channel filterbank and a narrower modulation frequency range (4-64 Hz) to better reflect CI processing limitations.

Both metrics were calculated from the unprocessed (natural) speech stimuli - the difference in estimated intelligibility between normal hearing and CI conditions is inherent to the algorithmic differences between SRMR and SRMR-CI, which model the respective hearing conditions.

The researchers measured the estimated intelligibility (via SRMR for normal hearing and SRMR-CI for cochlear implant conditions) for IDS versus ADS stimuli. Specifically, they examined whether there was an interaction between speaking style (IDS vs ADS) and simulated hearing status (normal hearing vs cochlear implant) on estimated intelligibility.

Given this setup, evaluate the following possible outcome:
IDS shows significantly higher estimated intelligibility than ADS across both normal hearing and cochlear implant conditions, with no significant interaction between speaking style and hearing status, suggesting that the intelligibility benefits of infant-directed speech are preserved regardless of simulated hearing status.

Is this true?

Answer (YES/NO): NO